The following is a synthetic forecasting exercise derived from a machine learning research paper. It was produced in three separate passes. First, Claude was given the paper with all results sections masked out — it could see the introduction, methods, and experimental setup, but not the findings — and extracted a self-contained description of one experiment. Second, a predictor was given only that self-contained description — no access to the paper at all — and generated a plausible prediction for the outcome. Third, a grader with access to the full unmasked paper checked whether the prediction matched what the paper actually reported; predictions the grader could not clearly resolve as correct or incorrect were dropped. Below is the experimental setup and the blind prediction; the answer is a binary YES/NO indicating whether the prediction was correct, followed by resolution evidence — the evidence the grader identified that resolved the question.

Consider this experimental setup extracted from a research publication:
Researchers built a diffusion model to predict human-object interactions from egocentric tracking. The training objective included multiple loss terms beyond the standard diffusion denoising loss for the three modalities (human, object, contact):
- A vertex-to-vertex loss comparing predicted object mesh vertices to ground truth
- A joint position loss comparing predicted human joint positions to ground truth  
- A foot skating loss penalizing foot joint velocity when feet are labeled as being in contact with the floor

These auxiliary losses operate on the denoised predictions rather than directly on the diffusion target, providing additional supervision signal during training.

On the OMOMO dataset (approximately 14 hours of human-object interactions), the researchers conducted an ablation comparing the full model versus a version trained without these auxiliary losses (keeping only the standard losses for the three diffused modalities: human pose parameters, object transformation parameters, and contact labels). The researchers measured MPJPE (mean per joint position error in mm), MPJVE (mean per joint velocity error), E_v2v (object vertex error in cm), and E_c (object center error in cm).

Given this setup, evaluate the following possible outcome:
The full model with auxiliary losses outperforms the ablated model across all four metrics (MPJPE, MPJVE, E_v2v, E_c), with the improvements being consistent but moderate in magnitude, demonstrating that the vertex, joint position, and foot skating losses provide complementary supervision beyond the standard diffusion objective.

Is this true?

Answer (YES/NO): YES